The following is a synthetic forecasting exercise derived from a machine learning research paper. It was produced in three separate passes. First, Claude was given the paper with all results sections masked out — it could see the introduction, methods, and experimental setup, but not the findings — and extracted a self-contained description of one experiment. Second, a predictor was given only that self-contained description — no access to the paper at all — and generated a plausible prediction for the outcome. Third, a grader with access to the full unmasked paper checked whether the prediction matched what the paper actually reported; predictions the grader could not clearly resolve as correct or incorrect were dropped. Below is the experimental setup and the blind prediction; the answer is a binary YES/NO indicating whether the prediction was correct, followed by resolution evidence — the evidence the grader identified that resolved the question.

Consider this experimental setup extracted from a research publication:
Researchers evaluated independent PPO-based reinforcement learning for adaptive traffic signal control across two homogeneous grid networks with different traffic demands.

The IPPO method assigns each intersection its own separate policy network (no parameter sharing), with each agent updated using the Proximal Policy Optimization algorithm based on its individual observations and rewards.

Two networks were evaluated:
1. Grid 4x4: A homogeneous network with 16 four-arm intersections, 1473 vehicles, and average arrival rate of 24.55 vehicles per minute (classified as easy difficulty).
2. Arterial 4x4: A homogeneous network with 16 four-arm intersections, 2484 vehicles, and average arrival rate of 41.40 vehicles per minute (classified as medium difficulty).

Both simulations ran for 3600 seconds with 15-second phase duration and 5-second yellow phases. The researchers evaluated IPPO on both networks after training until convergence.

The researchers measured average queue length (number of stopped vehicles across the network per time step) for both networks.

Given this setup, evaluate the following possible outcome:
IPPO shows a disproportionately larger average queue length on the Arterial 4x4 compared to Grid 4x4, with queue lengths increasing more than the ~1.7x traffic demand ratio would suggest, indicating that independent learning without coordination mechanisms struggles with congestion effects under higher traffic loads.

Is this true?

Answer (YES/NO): YES